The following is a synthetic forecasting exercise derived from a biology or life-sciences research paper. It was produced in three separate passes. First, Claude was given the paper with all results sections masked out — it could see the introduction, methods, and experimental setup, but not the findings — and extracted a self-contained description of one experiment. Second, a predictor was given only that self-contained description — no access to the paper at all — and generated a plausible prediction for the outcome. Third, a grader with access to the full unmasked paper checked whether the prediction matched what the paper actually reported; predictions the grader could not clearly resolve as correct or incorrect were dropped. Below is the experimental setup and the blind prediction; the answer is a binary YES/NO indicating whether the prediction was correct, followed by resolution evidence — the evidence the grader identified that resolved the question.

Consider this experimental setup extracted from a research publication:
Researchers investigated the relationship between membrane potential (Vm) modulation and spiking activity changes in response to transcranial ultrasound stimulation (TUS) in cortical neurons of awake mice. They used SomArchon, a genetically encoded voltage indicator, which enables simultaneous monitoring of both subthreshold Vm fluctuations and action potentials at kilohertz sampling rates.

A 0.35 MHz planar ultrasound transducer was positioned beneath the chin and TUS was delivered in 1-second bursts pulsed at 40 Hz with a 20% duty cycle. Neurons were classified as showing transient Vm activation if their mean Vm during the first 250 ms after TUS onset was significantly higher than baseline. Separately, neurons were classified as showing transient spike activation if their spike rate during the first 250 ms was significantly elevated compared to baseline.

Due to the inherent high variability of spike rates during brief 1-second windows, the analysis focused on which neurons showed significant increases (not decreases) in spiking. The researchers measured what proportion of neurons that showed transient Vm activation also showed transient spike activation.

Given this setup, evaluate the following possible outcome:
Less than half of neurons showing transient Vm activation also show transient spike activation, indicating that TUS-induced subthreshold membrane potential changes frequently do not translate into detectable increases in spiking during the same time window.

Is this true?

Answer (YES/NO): YES